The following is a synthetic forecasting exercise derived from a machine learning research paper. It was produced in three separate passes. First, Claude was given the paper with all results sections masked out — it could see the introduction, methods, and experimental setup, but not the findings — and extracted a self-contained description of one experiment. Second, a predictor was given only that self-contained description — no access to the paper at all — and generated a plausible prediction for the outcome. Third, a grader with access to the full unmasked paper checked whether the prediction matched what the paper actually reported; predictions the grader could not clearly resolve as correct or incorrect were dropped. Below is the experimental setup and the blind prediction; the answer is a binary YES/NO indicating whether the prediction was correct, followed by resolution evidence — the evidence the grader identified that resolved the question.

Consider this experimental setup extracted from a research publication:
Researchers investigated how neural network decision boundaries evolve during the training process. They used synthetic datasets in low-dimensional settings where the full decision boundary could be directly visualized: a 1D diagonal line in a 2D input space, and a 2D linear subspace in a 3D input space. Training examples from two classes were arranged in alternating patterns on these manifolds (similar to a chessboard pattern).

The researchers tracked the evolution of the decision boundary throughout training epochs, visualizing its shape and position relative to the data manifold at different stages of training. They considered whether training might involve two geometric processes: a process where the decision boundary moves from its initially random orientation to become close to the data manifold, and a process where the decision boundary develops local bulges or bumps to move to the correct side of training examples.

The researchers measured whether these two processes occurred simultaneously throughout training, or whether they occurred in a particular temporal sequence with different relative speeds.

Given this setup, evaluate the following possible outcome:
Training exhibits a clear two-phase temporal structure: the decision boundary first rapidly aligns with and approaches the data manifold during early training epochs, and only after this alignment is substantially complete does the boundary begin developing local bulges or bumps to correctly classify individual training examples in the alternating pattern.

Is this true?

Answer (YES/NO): YES